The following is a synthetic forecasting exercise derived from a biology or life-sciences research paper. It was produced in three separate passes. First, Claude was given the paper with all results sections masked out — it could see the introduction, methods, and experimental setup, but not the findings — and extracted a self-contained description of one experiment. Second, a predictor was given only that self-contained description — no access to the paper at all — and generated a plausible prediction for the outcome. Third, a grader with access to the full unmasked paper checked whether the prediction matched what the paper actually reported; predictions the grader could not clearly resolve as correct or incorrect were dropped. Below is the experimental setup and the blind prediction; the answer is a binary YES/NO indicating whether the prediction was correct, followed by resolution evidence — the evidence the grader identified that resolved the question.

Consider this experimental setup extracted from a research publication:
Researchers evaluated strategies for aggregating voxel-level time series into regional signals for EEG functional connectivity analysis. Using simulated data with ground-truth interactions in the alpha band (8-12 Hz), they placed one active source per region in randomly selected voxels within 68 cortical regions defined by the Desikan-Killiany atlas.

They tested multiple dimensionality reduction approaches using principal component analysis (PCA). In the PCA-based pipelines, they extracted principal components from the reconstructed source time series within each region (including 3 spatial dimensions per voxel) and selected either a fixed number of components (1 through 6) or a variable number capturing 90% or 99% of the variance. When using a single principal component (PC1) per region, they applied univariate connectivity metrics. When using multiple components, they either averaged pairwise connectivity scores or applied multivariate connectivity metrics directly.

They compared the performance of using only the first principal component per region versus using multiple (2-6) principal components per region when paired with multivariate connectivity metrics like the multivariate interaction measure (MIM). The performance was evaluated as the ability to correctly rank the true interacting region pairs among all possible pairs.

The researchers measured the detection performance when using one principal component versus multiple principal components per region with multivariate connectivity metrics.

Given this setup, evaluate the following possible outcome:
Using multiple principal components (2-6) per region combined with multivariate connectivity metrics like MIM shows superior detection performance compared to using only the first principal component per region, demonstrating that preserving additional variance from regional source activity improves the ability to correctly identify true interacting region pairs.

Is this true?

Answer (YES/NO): YES